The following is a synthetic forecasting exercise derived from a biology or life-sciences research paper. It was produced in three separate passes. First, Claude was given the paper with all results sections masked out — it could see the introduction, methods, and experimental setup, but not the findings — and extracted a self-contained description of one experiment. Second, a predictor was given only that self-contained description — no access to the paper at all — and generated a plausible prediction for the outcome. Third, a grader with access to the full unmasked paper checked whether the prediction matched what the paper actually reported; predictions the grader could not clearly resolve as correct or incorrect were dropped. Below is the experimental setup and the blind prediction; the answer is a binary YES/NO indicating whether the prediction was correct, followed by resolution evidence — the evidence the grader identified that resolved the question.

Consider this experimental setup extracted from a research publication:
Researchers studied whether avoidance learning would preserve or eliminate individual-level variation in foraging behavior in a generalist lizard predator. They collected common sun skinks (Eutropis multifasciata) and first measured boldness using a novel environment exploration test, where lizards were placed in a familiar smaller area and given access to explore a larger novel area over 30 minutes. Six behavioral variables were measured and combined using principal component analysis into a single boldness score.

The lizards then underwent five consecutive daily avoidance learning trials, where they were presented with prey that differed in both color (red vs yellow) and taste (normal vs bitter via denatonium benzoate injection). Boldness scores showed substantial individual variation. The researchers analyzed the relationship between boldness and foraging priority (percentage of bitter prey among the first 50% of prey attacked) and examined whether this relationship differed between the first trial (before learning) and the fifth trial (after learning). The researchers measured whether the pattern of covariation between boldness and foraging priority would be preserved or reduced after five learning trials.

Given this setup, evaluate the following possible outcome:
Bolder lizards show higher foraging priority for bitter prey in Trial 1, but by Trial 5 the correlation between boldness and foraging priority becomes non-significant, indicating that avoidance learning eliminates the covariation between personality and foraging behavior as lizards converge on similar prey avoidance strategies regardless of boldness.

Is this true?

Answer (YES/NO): NO